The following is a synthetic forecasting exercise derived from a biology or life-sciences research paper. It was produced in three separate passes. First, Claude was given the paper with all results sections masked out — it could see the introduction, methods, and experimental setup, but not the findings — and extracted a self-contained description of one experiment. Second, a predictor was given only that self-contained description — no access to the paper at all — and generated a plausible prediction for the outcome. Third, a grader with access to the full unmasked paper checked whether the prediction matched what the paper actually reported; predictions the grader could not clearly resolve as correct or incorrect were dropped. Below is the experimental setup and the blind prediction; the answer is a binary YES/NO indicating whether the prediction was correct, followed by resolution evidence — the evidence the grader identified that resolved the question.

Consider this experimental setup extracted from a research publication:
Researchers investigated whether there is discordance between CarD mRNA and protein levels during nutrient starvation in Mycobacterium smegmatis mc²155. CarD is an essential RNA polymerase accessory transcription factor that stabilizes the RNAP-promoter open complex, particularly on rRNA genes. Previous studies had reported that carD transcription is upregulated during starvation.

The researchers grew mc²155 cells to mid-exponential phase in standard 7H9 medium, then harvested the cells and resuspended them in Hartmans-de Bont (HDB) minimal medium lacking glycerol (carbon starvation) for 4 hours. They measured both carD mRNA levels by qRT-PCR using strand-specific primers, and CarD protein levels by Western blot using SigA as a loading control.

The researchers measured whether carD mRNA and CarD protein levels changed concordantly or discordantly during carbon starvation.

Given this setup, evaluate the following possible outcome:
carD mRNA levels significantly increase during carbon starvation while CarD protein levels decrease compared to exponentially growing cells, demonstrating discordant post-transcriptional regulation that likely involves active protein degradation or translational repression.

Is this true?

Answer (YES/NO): YES